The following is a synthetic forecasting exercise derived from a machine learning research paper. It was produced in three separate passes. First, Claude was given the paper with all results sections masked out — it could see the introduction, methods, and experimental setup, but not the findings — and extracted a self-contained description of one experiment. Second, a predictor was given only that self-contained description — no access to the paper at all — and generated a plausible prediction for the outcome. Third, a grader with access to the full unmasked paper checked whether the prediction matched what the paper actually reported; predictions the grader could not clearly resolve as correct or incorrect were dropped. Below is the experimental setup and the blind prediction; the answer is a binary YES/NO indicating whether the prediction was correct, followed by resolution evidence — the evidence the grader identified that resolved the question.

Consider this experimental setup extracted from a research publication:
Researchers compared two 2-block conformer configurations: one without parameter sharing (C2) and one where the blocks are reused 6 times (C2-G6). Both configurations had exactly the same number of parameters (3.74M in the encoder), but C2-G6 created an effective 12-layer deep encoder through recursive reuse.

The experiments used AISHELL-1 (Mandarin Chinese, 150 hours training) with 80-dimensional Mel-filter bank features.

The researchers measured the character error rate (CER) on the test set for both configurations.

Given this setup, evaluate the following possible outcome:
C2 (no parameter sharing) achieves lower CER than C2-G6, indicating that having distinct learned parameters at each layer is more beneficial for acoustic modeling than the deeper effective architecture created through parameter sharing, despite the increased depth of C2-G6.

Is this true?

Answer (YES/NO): NO